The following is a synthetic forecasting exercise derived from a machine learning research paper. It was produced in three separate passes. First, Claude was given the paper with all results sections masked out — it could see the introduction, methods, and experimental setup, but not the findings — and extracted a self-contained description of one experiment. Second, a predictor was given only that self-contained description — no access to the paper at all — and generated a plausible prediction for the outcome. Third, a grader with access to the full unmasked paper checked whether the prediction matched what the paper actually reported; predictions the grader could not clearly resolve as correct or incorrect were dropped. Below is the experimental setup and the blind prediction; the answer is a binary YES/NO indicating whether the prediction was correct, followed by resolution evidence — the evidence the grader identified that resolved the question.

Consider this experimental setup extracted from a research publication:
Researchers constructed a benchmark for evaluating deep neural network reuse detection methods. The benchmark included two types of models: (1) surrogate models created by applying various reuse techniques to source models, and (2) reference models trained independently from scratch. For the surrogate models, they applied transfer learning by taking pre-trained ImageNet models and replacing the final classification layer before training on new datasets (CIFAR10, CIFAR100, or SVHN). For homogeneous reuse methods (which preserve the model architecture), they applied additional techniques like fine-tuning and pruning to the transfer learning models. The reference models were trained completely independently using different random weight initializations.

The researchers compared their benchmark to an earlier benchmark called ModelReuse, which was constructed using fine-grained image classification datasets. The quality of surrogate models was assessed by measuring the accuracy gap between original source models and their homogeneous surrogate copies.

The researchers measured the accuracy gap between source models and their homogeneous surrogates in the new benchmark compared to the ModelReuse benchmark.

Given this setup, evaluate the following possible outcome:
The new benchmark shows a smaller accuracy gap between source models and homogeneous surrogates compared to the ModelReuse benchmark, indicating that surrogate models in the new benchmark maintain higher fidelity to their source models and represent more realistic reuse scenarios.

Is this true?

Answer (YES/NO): YES